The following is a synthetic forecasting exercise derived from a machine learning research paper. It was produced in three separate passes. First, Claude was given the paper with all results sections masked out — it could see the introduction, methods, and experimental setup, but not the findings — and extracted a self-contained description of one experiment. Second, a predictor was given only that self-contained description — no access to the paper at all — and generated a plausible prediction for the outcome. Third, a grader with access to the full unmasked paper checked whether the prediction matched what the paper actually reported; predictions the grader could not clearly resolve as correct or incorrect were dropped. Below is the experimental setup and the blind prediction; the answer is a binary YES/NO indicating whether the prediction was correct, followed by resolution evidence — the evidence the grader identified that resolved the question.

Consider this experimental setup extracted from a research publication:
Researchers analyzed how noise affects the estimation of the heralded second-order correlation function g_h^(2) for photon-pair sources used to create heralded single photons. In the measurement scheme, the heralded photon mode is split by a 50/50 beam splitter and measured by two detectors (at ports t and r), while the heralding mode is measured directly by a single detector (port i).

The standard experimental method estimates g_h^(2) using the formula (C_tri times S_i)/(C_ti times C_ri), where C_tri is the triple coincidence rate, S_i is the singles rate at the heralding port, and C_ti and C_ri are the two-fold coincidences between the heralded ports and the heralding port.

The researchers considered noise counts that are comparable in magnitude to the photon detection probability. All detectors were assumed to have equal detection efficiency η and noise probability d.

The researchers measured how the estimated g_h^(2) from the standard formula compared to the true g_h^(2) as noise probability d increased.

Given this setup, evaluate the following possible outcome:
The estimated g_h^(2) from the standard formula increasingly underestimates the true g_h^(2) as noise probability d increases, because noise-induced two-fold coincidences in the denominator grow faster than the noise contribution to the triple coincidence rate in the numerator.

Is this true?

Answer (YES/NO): NO